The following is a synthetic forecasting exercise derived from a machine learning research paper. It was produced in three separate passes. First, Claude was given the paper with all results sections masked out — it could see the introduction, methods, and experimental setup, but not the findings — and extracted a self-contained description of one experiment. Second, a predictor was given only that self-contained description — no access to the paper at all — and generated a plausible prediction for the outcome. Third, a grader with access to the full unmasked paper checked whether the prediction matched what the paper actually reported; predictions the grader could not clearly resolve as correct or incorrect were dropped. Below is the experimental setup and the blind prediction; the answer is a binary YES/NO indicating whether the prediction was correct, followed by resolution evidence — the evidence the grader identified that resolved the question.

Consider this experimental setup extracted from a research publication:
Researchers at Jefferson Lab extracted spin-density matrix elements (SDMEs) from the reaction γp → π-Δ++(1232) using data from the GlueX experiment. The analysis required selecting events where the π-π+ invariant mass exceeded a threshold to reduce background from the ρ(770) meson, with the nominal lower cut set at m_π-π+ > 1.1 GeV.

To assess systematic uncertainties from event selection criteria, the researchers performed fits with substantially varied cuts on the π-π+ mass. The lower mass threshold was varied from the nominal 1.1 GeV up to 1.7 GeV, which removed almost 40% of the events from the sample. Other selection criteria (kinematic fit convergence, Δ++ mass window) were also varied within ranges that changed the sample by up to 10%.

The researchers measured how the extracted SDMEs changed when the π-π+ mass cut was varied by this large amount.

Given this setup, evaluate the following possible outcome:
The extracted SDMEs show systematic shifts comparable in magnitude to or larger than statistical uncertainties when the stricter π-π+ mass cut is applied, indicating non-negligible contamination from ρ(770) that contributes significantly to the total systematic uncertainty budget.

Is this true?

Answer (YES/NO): NO